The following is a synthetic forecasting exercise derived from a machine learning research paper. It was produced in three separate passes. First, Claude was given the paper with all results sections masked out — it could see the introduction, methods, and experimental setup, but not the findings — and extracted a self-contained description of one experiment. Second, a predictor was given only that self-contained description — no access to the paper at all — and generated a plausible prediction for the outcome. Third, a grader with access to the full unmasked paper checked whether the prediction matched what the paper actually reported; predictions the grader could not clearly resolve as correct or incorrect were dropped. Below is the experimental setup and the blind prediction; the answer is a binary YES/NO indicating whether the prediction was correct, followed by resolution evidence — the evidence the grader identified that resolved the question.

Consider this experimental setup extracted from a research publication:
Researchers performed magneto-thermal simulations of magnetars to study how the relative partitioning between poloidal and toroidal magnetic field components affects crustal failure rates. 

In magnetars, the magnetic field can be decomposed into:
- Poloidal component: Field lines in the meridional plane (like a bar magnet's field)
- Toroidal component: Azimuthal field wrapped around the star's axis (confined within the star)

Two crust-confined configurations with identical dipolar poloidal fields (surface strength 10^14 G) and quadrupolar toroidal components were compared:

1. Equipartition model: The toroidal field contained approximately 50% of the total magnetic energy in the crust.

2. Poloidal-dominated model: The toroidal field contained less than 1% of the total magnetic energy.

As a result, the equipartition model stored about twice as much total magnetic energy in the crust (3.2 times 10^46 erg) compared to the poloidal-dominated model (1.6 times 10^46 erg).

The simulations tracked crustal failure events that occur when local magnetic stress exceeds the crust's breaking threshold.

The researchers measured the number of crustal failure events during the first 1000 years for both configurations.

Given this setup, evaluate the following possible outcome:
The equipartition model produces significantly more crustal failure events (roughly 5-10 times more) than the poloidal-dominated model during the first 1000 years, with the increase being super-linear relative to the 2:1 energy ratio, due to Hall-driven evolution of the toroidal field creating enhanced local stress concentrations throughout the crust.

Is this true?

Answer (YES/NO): NO